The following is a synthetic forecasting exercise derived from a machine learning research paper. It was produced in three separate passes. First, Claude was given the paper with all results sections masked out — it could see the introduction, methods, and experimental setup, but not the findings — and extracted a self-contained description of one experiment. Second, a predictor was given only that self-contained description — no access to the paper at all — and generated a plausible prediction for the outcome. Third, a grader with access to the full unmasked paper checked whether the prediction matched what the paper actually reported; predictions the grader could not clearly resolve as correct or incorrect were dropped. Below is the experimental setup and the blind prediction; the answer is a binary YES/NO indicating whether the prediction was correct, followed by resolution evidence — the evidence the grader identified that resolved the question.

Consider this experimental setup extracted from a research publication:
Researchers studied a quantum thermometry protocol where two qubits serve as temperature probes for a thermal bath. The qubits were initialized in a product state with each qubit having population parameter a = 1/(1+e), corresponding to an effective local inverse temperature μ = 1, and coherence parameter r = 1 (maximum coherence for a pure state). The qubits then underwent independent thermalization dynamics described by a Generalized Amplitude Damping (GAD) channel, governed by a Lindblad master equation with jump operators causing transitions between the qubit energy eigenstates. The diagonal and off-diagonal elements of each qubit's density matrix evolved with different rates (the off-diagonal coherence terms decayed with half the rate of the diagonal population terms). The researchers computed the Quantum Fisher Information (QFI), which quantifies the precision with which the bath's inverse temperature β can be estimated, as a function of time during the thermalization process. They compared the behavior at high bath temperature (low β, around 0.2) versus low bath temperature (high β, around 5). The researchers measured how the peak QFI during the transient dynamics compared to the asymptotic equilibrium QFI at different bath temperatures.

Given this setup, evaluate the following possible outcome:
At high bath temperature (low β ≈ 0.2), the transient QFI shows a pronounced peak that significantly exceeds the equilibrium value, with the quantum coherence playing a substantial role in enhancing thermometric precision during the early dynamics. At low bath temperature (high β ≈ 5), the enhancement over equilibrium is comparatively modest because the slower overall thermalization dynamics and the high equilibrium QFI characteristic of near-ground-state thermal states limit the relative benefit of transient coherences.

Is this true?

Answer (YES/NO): YES